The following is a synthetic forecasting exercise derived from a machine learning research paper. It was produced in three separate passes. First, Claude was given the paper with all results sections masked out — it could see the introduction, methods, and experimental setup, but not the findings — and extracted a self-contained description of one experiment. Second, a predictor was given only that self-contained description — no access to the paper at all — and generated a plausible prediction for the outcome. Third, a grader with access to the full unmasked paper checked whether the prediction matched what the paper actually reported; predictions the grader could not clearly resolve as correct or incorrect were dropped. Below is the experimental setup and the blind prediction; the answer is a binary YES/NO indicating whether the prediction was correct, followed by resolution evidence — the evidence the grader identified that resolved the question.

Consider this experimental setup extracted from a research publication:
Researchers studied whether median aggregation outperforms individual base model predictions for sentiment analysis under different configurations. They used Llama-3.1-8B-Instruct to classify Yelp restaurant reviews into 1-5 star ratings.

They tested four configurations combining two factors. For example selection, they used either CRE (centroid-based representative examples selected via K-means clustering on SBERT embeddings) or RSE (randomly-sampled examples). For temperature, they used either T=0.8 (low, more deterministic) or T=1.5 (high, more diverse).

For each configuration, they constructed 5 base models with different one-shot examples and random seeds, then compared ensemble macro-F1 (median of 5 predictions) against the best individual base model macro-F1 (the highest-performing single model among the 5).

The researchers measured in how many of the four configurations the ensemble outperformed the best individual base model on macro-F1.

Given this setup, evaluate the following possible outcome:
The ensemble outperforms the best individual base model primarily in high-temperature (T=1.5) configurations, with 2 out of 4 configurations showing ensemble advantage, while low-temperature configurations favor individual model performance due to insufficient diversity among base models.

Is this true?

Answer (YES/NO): NO